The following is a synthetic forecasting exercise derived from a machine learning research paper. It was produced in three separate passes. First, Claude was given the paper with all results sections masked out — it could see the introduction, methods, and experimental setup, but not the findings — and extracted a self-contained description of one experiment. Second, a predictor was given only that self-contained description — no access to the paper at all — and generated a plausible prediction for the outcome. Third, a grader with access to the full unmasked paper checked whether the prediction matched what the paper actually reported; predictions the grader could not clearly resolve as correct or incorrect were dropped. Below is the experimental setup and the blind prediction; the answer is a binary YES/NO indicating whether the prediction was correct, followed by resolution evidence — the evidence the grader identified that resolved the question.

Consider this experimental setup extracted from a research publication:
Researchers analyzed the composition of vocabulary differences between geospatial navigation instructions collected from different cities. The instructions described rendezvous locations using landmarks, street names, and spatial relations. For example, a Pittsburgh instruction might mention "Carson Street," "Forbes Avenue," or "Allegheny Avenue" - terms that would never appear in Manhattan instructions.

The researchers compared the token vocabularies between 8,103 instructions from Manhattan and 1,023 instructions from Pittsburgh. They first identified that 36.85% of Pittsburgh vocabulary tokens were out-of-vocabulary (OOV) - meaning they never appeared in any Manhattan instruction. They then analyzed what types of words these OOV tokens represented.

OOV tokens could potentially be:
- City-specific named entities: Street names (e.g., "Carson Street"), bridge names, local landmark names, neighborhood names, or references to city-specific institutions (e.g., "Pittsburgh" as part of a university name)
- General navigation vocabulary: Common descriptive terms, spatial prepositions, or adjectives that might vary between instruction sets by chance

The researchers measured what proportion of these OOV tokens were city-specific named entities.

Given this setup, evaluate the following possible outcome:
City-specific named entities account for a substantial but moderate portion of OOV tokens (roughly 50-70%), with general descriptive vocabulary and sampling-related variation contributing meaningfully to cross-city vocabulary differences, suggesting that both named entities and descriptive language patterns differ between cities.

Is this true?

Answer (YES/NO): YES